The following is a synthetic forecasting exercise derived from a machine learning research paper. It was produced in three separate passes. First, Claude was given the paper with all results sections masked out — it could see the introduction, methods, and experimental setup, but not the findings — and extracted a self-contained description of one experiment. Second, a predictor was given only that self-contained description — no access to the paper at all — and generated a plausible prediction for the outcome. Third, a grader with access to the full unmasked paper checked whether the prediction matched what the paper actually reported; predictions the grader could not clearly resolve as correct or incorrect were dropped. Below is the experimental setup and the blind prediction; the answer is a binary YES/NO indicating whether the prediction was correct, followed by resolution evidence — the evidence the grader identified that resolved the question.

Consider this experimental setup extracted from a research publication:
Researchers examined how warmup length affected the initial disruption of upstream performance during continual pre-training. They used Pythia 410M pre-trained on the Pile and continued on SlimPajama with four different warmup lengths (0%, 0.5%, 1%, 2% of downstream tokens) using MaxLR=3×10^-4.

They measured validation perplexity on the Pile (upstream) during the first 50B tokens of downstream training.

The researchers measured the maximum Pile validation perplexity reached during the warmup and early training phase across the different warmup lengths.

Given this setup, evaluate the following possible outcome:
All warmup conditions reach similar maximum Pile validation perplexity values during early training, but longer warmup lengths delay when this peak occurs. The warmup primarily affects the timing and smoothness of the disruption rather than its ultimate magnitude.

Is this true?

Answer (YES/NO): NO